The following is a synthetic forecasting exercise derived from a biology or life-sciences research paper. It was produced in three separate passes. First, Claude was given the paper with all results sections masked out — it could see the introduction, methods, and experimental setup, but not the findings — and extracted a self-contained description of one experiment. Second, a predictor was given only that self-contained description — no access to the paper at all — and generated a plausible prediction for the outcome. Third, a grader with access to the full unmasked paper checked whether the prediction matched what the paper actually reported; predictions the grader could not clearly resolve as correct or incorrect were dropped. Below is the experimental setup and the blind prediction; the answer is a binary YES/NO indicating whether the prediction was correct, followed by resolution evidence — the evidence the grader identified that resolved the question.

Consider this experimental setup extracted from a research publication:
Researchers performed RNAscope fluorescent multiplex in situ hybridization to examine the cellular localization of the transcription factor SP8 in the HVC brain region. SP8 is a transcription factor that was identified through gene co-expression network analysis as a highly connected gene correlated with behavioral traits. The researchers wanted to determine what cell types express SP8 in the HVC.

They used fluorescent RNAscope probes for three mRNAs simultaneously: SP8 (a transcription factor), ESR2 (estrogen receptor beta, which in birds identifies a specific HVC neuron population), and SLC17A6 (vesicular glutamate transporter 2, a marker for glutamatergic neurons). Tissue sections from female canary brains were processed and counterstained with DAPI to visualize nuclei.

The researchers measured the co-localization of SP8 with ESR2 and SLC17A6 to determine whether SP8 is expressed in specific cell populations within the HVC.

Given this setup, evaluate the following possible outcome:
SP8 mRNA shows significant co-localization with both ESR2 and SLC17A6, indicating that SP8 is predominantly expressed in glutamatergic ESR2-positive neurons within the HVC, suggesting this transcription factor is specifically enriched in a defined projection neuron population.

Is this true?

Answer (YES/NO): NO